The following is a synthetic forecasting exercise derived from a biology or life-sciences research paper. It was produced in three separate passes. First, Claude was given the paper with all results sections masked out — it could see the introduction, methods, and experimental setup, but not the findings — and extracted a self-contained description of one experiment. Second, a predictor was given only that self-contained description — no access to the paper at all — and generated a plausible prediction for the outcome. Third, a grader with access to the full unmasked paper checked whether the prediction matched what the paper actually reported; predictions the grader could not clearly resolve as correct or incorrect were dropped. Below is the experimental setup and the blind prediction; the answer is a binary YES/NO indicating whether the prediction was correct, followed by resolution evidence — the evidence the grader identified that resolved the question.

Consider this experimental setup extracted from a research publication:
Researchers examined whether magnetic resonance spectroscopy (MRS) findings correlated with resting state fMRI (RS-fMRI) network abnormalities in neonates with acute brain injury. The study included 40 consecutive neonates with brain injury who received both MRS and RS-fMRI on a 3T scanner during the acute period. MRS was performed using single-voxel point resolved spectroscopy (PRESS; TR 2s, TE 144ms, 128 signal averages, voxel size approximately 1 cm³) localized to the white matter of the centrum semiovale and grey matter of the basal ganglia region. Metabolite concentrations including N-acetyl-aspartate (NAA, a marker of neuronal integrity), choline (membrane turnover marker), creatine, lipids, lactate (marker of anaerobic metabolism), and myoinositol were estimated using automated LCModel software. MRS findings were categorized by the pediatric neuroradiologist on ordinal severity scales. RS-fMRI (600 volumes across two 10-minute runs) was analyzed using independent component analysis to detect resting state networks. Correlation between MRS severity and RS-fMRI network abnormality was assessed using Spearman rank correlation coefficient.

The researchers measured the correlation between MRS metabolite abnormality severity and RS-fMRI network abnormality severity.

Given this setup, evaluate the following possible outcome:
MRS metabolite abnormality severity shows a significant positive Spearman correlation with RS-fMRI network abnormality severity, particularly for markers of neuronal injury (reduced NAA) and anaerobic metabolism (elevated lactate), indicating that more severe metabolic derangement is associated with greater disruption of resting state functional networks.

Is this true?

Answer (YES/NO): NO